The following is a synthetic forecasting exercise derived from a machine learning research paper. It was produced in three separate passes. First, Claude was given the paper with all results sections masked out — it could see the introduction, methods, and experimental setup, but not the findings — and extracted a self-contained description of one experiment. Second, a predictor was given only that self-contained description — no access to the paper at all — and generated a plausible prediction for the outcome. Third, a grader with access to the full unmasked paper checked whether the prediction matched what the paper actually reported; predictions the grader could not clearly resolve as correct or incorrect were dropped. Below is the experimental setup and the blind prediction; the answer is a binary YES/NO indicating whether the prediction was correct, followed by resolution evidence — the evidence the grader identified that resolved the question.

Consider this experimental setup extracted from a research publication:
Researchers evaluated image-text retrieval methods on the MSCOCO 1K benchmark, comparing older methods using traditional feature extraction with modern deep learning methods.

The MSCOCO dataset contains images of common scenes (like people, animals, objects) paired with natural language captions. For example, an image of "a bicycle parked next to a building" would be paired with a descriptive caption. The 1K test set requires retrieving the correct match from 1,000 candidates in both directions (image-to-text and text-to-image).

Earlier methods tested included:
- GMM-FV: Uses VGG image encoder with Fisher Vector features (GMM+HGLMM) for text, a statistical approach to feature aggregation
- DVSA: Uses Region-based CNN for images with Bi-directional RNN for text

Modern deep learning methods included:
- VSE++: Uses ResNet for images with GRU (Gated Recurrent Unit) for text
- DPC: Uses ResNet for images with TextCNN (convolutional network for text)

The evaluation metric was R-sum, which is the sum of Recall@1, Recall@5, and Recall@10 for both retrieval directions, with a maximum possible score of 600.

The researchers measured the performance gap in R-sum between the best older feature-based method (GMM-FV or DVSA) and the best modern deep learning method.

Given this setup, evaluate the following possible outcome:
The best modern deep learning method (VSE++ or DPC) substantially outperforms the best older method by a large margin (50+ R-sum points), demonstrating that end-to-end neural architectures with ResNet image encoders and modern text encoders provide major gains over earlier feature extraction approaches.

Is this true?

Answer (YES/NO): YES